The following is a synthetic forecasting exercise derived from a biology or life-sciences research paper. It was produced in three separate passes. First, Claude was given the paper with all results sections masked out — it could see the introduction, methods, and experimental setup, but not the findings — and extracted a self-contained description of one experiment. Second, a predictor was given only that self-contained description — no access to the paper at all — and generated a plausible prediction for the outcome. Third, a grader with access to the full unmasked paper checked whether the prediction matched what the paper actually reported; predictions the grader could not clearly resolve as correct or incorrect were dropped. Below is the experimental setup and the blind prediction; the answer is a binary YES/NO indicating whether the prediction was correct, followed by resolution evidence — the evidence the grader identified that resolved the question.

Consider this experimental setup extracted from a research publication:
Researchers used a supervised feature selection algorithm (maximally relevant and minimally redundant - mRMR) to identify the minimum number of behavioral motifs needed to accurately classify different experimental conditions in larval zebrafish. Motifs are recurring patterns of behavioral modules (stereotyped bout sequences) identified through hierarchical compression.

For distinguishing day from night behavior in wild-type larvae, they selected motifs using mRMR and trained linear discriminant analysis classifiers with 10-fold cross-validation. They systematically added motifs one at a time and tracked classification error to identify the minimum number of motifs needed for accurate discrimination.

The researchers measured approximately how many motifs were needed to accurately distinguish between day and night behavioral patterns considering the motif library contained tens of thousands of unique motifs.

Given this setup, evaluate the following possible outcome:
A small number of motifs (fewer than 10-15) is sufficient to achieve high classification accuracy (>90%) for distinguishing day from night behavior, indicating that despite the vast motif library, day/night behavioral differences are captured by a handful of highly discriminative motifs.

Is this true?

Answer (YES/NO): YES